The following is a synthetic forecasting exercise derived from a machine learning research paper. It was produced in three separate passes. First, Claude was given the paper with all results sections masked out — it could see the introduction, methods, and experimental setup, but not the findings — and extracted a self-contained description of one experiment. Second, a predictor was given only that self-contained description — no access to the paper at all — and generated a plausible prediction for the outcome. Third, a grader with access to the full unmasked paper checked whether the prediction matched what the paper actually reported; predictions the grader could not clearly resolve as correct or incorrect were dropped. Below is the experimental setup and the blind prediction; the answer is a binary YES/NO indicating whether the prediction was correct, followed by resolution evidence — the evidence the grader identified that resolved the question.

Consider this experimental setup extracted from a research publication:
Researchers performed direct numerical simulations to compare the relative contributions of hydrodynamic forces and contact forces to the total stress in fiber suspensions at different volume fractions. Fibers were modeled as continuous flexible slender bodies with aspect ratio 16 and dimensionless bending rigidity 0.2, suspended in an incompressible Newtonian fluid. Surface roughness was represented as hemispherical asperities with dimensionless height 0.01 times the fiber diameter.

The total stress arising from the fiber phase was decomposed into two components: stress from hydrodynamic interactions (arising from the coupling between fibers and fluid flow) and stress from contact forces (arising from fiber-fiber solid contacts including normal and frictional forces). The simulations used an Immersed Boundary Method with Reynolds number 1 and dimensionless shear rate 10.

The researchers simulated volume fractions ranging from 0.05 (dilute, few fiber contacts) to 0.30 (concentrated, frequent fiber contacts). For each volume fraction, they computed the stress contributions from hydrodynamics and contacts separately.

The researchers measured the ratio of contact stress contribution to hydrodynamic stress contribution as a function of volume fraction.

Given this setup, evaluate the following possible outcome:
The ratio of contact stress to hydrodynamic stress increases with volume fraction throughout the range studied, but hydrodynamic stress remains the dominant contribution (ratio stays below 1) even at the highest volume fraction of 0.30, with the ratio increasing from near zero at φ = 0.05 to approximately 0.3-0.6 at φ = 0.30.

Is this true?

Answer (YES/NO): NO